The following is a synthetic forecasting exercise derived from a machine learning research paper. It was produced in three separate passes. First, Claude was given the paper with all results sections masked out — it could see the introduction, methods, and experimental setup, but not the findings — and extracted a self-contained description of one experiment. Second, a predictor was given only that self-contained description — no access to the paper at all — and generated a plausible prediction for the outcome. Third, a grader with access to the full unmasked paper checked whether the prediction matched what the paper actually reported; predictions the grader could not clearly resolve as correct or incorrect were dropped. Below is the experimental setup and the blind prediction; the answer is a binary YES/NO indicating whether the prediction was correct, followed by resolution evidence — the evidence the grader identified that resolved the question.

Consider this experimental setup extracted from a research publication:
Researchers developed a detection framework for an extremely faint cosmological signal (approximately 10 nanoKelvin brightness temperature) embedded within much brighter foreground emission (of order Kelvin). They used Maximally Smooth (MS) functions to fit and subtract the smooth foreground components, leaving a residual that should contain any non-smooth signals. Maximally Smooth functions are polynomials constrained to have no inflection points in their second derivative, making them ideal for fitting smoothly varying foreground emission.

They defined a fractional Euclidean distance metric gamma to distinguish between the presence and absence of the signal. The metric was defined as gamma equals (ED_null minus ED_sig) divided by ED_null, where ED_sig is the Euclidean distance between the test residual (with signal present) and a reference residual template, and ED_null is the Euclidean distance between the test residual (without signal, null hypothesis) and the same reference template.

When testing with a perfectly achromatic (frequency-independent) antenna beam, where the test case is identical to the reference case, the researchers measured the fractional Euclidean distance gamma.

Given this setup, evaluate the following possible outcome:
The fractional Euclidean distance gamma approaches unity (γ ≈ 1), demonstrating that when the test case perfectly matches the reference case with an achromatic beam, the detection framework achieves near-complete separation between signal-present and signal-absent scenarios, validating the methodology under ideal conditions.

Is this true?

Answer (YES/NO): YES